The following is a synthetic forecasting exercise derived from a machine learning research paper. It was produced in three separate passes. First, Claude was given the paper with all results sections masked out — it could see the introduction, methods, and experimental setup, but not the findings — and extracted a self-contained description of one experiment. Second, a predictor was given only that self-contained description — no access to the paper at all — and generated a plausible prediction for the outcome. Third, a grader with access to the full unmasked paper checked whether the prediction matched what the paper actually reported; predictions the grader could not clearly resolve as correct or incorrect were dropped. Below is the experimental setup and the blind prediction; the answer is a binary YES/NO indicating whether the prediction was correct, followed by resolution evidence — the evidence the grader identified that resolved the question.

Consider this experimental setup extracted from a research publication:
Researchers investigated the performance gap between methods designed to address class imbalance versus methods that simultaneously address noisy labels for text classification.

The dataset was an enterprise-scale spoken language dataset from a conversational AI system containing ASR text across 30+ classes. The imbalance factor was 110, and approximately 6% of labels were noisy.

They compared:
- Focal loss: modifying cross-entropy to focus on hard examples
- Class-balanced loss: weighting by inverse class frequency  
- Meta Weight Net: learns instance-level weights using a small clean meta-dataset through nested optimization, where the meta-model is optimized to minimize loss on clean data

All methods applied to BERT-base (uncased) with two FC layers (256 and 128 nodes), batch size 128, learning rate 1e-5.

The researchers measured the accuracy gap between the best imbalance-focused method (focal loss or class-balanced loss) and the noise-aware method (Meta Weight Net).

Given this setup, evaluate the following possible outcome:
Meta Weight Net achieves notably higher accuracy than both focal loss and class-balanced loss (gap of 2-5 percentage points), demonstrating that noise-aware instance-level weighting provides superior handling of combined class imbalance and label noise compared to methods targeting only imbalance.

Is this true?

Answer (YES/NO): NO